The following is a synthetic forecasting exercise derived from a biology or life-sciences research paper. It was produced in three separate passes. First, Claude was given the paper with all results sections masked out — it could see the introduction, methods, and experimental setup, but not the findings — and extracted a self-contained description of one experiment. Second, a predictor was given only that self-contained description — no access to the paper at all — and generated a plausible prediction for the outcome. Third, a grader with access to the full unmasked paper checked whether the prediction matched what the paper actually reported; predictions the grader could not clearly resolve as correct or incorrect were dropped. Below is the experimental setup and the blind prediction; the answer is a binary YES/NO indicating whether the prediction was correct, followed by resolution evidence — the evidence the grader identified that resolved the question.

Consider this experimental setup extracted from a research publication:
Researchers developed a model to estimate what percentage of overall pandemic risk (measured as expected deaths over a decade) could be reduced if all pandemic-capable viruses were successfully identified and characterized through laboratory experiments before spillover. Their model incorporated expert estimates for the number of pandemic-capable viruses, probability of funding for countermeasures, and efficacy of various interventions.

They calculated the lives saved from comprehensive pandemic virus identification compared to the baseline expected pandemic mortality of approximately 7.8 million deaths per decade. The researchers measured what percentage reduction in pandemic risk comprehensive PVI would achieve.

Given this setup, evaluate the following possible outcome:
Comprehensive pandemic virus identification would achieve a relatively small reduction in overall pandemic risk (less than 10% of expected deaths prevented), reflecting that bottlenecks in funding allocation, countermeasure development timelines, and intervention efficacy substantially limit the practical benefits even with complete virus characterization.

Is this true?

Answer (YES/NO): YES